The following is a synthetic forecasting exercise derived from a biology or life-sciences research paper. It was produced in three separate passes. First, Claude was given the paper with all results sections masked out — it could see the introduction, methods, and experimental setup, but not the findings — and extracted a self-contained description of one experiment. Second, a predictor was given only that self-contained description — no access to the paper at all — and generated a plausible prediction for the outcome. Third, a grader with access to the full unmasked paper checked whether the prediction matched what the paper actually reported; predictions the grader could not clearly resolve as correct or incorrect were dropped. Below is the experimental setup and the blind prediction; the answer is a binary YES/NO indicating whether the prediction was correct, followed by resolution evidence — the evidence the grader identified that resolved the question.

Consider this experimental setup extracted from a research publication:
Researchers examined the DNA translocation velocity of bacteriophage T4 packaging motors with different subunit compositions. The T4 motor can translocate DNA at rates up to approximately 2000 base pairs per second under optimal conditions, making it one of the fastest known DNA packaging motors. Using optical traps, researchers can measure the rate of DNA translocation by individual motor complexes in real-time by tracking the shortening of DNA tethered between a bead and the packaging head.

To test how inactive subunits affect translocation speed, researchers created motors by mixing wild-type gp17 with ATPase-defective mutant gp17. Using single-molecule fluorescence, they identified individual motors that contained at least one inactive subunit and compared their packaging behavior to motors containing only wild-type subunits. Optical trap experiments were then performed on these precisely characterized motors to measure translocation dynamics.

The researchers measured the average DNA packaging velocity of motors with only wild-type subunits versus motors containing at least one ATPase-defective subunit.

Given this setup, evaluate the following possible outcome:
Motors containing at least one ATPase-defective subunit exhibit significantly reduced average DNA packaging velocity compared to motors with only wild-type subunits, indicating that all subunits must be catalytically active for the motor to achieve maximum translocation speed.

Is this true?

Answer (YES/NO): YES